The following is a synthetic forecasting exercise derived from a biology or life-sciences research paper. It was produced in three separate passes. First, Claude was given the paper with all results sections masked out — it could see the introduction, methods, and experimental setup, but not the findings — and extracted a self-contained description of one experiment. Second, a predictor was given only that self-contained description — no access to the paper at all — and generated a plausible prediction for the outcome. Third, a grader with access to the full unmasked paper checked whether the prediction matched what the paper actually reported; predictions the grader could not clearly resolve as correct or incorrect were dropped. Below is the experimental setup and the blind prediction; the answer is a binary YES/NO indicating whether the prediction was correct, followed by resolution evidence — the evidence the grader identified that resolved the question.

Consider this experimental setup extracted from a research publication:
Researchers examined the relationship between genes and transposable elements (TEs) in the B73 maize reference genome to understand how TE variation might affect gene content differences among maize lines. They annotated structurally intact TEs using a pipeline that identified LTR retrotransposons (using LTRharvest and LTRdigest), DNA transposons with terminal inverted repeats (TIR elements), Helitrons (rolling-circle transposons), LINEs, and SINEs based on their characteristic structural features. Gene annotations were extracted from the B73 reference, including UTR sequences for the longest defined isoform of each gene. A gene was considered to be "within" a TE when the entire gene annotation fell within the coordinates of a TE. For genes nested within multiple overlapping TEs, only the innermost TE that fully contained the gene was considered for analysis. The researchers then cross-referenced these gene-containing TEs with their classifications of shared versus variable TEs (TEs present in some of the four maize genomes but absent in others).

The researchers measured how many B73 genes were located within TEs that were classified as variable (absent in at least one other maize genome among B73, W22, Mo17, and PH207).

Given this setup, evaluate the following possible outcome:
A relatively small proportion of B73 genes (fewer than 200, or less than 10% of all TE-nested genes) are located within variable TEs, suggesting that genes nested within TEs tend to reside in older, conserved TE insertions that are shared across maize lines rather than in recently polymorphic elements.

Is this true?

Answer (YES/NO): NO